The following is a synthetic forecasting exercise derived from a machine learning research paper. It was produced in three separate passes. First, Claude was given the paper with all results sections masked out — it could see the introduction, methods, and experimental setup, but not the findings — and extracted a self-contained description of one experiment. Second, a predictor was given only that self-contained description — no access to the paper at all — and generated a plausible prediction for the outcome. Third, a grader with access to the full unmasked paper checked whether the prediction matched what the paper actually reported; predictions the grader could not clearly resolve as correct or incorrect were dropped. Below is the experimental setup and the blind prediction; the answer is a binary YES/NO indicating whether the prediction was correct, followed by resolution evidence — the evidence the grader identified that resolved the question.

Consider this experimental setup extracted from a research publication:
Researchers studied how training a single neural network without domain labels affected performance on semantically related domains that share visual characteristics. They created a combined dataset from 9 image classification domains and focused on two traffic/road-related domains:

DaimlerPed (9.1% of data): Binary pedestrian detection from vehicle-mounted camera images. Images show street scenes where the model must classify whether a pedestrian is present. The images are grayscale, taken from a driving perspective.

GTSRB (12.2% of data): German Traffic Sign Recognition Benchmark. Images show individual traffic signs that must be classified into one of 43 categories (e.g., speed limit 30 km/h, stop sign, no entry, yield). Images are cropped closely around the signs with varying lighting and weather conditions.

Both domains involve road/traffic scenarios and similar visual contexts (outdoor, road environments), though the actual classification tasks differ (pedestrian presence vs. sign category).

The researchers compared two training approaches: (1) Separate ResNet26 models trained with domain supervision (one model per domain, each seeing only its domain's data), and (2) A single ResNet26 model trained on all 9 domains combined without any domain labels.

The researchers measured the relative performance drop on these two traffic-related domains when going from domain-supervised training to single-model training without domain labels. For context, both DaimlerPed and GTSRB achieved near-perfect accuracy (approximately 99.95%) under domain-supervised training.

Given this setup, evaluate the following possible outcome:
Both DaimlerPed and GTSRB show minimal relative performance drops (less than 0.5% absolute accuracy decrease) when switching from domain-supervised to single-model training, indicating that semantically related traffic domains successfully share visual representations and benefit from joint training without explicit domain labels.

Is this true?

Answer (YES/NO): YES